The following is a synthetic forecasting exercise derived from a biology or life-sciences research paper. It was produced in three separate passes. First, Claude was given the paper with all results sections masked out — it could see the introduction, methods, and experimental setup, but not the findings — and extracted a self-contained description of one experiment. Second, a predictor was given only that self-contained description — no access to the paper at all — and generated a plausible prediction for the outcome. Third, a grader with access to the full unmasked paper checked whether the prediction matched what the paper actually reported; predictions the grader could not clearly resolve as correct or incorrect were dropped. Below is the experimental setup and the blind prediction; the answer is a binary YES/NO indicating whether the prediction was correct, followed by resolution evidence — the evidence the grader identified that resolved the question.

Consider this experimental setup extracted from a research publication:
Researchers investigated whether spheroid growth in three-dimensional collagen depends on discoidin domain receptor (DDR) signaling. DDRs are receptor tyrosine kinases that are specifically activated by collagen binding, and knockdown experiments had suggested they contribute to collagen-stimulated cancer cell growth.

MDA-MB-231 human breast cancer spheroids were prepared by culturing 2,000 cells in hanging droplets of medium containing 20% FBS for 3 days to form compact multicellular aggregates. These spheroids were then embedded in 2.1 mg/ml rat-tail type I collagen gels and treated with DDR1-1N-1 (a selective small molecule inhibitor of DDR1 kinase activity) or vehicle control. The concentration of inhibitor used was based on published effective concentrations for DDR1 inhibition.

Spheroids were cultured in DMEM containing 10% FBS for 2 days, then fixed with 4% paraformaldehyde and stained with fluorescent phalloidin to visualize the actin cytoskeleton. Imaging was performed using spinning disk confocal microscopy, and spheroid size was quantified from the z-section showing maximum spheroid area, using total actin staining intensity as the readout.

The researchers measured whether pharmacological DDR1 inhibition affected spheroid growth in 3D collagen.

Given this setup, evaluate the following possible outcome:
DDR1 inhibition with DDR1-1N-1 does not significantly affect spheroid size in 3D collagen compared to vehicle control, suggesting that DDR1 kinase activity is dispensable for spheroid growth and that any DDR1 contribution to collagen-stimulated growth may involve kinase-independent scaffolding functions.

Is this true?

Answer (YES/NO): NO